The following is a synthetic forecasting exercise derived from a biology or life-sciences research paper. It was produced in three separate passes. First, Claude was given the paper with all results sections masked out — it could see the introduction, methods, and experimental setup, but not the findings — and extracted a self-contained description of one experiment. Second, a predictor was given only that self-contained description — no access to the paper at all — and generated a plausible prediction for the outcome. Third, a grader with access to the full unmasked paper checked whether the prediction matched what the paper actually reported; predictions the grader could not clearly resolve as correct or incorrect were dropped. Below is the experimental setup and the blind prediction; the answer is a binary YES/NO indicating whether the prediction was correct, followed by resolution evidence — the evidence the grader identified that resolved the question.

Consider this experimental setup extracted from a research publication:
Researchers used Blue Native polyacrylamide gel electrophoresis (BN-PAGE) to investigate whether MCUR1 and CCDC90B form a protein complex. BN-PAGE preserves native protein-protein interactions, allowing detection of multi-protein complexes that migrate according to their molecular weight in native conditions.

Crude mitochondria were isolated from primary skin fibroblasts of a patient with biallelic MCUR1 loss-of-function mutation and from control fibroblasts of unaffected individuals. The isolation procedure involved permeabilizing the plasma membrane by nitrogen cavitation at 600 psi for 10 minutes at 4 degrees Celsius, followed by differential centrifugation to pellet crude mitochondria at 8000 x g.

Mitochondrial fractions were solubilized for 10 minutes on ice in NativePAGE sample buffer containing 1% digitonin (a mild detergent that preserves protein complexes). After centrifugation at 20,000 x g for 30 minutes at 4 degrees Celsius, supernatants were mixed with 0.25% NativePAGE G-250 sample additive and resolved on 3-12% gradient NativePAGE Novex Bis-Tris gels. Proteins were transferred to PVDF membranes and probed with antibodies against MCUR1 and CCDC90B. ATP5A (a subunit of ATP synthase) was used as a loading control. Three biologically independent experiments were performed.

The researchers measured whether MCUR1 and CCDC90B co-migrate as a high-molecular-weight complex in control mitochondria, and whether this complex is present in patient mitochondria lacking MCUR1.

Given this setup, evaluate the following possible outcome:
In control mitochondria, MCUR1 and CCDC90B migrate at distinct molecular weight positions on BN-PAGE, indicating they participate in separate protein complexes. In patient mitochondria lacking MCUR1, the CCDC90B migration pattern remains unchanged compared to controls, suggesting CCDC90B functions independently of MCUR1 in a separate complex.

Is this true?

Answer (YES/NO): NO